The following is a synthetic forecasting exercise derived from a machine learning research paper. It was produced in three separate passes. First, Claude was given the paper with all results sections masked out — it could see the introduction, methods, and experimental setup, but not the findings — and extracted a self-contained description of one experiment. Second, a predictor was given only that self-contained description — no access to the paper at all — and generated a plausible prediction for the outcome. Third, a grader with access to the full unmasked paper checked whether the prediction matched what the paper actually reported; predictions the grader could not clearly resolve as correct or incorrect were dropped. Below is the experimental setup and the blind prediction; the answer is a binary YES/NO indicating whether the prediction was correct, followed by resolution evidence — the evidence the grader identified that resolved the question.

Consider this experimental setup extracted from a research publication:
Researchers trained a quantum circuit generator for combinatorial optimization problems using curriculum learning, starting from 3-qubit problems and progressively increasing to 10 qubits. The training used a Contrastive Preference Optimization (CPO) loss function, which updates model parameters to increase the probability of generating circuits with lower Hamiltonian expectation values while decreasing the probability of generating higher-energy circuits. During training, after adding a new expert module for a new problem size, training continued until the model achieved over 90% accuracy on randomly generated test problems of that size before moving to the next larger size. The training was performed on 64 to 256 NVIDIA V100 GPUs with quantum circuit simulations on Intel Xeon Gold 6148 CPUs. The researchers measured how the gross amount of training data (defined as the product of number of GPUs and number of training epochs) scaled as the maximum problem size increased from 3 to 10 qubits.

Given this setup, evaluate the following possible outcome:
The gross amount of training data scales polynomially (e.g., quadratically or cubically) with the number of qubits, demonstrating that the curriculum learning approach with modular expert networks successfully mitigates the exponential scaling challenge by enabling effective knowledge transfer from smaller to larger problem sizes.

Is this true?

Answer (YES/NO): NO